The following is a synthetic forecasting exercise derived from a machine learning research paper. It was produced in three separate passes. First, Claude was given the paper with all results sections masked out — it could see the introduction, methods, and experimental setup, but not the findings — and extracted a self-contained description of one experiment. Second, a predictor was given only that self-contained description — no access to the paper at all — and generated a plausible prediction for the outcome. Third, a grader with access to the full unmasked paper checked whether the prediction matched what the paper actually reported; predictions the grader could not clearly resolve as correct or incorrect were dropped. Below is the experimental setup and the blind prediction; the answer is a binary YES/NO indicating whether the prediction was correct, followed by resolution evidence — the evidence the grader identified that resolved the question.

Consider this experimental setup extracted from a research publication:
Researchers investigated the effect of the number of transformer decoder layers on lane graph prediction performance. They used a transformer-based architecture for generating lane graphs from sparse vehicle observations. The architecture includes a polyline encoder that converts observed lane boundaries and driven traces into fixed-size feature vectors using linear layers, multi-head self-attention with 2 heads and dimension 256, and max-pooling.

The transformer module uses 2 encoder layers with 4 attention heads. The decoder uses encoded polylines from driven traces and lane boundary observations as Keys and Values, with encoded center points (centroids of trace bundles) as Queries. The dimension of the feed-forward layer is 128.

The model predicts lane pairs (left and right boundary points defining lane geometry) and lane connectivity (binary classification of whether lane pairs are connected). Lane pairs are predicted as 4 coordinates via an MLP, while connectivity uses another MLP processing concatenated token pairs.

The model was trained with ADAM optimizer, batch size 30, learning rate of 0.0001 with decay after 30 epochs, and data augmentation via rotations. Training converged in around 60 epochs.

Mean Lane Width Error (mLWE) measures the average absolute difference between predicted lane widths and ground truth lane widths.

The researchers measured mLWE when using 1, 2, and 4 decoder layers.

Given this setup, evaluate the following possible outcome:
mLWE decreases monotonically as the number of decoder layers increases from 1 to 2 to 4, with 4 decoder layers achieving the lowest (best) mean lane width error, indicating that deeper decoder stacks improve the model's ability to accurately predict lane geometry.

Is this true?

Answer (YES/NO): NO